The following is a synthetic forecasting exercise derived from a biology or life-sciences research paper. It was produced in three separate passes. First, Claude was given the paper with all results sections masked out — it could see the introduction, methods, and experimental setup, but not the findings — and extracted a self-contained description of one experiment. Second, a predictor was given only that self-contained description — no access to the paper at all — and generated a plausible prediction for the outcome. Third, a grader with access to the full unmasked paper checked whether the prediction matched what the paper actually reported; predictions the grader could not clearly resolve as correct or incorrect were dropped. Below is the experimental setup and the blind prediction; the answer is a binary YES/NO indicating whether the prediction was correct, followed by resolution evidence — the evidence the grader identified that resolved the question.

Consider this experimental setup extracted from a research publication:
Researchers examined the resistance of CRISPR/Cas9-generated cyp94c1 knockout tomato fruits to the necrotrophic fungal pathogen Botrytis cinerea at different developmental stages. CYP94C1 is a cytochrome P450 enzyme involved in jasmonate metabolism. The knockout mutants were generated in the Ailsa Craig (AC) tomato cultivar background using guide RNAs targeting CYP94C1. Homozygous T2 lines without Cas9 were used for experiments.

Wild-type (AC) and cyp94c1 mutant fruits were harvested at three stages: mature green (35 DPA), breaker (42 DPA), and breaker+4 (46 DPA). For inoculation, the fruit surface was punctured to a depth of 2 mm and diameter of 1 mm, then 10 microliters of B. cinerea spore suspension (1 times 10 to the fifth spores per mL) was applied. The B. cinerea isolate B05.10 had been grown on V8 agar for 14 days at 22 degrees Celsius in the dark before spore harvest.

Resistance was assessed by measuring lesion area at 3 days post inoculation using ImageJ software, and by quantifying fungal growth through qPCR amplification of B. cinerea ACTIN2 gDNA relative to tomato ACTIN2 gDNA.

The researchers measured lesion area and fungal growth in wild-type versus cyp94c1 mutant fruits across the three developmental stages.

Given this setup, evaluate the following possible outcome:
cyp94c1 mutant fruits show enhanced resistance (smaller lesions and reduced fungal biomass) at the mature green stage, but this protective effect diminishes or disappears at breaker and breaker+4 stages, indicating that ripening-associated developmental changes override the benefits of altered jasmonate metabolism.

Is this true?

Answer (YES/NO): NO